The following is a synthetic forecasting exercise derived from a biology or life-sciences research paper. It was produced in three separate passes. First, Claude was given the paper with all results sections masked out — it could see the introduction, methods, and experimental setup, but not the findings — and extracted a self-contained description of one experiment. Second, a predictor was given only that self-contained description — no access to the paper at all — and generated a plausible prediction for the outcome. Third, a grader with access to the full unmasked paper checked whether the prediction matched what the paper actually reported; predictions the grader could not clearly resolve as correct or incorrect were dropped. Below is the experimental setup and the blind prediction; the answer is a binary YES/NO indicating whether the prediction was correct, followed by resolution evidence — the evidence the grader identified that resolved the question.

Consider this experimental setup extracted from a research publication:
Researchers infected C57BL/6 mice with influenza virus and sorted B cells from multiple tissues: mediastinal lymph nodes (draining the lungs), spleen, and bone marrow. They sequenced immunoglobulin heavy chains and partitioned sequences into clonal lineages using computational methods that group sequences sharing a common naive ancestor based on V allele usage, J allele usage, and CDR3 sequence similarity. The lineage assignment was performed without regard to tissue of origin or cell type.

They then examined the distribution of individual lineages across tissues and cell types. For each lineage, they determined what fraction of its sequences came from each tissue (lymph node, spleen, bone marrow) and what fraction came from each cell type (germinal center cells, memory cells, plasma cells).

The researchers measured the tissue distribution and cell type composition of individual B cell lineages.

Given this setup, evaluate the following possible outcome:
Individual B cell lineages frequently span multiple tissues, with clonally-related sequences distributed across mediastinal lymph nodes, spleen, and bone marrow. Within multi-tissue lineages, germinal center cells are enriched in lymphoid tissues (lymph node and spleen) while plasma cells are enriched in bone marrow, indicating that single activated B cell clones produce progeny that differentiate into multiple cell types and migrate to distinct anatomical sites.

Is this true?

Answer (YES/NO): NO